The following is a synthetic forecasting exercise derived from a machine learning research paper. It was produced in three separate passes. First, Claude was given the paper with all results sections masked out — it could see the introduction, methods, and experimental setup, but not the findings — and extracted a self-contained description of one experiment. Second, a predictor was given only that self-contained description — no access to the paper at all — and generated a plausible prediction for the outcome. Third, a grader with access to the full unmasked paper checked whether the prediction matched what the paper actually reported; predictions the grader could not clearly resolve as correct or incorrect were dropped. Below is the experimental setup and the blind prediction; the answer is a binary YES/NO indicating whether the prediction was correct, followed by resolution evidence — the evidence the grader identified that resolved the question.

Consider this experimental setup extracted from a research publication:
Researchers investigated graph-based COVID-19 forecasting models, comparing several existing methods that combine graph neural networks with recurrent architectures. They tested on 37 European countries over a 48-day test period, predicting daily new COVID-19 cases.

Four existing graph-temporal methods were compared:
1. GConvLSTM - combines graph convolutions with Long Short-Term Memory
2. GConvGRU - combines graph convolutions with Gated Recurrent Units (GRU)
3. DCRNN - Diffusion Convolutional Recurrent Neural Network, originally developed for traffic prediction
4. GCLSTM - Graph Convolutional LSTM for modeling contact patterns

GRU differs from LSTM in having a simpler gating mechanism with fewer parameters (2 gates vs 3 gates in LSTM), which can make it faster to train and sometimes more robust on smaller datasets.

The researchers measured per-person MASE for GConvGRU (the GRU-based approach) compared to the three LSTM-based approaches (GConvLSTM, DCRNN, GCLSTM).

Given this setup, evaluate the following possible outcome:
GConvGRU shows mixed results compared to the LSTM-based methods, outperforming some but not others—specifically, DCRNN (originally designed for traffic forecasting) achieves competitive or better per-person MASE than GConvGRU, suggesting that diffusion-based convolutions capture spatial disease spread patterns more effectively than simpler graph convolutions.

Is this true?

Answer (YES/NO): NO